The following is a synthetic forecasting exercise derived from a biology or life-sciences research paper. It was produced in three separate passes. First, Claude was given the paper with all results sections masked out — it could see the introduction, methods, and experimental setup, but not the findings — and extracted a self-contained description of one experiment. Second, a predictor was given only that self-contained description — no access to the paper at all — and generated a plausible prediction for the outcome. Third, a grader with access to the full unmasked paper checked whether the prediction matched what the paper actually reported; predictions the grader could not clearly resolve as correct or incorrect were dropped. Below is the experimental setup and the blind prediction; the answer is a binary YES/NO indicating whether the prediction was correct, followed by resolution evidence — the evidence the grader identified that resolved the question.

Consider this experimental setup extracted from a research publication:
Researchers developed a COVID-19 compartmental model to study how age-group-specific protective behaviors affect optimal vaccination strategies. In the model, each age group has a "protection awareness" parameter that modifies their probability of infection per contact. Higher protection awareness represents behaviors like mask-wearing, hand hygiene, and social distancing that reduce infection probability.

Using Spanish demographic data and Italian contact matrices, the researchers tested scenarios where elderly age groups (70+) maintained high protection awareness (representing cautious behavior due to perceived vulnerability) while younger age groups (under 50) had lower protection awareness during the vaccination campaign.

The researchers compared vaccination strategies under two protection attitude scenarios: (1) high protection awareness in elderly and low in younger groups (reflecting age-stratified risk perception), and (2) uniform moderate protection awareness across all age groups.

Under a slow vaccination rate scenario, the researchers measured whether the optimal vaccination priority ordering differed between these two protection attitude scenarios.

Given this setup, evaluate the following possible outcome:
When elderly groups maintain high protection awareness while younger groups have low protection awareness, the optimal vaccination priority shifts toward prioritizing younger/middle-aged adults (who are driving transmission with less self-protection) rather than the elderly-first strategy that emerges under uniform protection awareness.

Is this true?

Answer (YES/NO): NO